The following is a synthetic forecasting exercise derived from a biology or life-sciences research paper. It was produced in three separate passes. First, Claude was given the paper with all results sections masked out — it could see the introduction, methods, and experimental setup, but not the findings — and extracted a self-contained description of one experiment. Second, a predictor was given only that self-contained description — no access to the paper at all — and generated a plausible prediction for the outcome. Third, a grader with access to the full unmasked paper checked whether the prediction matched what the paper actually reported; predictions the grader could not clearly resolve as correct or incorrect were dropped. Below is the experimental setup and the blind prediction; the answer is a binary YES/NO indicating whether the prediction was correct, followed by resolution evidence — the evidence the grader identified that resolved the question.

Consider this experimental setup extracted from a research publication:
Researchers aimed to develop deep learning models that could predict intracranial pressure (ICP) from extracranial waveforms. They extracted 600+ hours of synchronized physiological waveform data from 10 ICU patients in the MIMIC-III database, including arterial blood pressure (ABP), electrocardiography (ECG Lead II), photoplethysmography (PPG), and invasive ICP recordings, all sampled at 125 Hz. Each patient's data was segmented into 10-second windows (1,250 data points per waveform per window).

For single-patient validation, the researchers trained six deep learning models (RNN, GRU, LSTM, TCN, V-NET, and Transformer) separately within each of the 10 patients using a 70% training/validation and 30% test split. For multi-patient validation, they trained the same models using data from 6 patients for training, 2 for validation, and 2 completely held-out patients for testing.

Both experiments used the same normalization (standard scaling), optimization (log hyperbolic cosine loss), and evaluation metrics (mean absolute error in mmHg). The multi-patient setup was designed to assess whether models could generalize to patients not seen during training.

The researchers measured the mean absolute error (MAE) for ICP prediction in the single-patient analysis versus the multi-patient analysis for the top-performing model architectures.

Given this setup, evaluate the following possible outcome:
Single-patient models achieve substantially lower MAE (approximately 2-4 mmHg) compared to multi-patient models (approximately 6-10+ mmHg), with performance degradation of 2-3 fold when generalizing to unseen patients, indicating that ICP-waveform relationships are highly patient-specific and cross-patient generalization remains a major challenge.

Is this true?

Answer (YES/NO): NO